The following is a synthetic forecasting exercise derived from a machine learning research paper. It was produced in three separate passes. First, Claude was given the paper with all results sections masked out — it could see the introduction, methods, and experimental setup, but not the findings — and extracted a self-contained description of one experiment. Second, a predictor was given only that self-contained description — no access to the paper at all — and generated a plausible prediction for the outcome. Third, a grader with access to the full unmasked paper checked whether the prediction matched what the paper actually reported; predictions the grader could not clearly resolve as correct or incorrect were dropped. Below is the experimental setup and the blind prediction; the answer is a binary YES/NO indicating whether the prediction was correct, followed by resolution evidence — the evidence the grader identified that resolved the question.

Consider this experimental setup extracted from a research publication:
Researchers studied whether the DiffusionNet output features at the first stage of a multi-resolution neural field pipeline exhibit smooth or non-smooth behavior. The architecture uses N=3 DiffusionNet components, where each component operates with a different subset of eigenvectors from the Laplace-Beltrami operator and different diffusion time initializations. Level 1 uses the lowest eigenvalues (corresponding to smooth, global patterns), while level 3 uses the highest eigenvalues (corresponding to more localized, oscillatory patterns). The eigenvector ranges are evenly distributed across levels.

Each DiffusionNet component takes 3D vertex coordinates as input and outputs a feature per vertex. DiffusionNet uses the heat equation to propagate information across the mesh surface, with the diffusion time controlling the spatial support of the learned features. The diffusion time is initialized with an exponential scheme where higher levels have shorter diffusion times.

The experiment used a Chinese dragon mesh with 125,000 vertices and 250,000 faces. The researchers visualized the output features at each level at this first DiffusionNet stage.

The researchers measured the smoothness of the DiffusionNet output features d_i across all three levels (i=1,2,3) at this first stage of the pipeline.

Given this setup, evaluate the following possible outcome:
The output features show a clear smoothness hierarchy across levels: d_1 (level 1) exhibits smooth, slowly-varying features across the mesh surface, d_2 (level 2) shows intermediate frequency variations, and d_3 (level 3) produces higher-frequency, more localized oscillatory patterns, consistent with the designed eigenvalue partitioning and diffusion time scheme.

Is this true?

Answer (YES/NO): NO